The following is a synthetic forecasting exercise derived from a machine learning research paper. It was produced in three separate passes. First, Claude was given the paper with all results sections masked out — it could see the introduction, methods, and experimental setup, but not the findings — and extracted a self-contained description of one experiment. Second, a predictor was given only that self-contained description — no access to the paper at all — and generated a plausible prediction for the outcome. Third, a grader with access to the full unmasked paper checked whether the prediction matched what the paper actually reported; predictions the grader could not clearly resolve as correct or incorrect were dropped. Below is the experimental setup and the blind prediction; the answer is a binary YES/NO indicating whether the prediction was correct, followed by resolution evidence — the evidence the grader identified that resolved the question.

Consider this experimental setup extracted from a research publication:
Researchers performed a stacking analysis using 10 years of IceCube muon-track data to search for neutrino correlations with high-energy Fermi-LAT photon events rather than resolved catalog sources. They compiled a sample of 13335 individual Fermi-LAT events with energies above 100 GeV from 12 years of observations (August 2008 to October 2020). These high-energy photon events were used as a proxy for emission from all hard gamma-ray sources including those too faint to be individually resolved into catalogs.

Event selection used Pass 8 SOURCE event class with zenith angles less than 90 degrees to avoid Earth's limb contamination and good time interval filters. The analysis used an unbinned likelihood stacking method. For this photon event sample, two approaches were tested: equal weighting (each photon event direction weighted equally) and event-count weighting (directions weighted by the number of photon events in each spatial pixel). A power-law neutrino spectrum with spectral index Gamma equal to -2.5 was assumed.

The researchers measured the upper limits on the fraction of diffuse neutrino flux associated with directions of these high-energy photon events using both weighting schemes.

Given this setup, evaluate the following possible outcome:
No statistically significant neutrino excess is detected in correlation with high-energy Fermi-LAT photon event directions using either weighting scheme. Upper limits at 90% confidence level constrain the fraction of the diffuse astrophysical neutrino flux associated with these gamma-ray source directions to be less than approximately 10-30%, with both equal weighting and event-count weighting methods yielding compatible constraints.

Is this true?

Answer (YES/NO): NO